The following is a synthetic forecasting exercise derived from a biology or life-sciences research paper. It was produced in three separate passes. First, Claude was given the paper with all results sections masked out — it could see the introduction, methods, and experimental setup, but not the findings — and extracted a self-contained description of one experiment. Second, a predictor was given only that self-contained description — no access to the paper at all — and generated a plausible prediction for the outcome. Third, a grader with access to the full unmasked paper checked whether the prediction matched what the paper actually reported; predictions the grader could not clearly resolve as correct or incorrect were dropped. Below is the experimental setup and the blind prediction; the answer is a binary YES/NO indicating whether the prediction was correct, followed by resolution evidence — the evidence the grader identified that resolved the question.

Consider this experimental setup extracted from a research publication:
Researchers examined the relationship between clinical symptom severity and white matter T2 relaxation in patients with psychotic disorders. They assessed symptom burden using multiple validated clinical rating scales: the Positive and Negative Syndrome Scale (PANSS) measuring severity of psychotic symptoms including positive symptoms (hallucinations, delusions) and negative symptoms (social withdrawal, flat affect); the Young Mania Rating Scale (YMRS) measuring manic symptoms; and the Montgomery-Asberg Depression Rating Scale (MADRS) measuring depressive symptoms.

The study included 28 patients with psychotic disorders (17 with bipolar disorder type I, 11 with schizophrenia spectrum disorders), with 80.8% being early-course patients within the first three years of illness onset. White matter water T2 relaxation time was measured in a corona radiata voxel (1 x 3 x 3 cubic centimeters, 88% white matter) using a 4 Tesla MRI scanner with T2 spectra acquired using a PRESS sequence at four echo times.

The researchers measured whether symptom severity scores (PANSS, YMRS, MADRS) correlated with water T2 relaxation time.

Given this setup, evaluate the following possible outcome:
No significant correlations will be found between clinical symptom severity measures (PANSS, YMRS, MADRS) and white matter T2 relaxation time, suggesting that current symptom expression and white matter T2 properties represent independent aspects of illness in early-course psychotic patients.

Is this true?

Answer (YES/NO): YES